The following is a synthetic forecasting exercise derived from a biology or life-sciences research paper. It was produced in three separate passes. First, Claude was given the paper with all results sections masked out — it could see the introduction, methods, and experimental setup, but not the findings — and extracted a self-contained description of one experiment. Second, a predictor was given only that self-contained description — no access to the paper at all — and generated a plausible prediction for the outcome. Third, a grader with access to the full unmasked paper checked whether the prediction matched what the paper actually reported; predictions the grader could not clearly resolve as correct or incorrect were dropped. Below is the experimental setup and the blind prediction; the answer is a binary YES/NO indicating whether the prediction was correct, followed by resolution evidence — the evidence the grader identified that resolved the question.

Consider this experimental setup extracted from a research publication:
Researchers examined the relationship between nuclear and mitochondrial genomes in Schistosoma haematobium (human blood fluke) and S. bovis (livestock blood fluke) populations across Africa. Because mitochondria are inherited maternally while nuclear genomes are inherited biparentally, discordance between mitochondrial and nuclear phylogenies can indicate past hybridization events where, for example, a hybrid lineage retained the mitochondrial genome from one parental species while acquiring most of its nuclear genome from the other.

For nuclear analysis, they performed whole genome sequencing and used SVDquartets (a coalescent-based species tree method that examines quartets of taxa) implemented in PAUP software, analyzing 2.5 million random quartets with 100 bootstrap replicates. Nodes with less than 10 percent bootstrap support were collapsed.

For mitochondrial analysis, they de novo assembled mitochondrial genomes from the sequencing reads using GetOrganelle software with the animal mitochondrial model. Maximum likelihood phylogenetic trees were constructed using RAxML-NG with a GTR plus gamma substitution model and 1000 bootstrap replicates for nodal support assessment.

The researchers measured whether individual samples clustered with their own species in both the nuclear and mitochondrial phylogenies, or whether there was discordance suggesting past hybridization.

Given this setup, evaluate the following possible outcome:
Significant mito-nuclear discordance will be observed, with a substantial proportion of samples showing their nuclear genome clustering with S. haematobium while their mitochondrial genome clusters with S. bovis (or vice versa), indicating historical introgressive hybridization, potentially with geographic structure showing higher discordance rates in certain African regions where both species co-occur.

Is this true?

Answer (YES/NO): YES